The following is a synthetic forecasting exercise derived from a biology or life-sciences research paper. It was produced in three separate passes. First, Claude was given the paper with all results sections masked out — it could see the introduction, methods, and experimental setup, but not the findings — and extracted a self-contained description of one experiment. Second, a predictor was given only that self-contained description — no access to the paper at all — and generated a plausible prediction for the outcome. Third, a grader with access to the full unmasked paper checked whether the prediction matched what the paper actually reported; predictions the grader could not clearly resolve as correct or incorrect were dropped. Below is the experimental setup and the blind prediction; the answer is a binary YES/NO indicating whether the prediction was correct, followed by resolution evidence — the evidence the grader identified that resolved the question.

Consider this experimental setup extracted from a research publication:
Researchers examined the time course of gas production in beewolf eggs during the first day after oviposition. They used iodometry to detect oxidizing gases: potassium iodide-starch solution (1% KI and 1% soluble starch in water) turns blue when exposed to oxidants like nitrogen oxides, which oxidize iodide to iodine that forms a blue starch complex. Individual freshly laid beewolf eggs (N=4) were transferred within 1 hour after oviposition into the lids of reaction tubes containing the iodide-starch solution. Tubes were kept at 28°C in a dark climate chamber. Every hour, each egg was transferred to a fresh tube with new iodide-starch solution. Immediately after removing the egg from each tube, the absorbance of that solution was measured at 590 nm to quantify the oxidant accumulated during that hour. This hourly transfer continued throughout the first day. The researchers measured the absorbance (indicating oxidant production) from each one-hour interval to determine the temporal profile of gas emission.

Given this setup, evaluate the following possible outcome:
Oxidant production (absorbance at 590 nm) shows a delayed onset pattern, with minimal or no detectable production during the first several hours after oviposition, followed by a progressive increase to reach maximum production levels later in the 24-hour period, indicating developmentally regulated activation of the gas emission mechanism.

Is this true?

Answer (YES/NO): NO